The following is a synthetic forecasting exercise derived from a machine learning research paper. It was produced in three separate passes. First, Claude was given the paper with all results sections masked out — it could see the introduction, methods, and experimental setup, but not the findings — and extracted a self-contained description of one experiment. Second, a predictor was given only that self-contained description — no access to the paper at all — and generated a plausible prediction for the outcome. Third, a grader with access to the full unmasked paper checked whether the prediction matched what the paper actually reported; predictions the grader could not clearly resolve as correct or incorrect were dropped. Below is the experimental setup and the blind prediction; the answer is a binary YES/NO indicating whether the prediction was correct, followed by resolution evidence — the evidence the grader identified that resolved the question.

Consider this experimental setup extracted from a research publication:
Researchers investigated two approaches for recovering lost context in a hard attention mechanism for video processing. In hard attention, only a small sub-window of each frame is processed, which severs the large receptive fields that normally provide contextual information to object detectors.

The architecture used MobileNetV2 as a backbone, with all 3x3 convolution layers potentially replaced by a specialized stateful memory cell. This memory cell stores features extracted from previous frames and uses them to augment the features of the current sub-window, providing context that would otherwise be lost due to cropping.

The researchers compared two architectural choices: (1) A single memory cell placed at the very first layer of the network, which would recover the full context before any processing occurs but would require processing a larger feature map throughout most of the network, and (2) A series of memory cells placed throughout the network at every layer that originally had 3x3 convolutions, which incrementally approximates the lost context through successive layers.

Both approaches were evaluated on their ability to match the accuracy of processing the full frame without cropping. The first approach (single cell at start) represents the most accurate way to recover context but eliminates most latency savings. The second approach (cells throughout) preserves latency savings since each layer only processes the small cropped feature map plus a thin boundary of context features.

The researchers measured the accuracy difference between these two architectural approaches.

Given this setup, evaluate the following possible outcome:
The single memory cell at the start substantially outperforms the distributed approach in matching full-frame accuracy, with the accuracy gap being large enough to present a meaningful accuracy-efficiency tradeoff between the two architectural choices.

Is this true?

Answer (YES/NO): NO